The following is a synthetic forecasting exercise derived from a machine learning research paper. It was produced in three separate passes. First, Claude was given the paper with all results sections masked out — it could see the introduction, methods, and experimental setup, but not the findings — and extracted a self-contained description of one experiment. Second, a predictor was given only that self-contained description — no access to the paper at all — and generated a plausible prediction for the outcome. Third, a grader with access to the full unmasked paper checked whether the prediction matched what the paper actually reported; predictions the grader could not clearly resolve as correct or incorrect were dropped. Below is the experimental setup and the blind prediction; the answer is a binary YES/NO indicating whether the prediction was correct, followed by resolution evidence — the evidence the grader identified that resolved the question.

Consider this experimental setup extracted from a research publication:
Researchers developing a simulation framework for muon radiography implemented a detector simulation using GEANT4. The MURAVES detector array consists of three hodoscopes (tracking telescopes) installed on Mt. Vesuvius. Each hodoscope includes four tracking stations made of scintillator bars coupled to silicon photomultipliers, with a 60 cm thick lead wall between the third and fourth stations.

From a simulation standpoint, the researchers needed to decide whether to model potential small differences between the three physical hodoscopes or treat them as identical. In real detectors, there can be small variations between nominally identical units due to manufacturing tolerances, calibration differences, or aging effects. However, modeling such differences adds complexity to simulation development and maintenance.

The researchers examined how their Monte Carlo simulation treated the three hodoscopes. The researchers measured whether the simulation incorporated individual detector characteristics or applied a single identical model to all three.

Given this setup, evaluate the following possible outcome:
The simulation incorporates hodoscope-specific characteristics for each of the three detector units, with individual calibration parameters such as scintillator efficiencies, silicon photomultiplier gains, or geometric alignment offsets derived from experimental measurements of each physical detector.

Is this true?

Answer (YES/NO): NO